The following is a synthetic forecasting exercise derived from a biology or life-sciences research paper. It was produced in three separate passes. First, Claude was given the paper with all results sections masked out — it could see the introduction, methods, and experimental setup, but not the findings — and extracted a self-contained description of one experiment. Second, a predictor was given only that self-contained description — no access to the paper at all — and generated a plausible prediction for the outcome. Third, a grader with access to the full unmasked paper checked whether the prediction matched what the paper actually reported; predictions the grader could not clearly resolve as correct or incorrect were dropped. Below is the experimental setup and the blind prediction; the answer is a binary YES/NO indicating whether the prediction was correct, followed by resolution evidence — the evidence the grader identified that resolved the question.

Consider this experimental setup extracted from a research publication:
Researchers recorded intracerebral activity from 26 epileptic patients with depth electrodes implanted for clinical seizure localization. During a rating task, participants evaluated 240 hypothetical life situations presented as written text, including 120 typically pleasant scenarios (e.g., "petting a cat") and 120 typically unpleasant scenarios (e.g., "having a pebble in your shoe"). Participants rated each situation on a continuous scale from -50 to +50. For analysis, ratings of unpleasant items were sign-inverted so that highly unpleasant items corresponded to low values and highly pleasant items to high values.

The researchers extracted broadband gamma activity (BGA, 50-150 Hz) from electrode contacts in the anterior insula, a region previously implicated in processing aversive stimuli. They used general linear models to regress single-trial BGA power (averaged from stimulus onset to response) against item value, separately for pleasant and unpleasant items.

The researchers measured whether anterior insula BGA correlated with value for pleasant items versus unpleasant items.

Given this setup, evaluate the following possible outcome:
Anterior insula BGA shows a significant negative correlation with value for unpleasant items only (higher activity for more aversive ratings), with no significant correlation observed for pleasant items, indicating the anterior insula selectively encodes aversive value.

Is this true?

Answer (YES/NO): YES